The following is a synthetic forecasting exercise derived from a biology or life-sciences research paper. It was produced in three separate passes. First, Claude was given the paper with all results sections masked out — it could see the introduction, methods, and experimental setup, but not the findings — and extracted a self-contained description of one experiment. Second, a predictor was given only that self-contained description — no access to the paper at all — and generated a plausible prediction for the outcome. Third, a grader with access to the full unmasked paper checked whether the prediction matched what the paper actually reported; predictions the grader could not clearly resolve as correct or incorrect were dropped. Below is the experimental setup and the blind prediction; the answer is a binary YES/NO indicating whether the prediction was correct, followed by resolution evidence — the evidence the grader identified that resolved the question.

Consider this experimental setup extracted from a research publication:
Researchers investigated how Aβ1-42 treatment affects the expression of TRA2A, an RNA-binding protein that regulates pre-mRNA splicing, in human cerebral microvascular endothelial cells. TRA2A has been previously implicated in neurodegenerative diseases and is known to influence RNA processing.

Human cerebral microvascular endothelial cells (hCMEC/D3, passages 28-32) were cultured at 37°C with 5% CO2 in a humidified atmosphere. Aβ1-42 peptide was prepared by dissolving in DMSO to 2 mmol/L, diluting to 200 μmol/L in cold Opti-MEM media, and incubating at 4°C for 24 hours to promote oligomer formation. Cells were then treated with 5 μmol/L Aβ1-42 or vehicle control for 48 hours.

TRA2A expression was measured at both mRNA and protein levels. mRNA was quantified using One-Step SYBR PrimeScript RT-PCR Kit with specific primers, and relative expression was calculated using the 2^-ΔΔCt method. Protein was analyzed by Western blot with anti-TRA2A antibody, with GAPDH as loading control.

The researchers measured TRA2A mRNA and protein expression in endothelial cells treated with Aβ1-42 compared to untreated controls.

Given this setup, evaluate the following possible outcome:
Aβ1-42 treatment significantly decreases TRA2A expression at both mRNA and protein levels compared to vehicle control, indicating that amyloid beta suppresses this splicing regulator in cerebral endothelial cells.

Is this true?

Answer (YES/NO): NO